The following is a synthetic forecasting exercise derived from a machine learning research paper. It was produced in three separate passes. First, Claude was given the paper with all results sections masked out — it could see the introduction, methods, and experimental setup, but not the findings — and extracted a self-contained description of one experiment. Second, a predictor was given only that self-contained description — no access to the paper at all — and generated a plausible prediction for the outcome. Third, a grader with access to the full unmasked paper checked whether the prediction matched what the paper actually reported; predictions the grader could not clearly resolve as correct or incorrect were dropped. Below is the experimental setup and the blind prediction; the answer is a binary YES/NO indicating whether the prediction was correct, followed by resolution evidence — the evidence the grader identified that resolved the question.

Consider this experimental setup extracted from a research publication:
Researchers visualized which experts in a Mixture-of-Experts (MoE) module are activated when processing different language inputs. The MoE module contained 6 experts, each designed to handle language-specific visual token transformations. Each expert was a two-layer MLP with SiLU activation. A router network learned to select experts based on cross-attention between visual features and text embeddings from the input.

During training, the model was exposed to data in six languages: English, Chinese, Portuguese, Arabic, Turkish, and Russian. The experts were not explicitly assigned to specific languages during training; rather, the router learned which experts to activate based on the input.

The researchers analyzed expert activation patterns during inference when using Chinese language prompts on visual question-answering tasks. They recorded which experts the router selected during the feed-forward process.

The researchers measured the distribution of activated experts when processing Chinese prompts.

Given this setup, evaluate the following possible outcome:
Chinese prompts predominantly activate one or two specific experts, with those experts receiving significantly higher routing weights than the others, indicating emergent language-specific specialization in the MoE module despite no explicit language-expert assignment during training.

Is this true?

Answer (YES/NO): YES